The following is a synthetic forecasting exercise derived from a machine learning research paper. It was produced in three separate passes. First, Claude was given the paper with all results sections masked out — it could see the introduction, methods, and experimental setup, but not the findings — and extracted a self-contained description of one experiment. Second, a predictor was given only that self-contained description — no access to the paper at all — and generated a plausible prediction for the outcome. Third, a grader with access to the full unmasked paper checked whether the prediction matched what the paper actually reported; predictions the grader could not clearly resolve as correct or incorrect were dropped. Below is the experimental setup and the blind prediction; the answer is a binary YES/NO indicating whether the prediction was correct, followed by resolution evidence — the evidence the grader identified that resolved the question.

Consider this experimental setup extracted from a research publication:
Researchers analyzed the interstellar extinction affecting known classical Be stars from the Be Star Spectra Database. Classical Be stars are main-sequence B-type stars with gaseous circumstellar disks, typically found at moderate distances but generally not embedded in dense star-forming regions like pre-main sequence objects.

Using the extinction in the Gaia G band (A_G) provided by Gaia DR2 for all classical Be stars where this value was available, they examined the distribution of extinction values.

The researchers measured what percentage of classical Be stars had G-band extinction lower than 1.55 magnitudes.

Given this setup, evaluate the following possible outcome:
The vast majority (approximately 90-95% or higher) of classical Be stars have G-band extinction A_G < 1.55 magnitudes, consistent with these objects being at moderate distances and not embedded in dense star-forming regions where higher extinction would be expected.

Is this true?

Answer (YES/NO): YES